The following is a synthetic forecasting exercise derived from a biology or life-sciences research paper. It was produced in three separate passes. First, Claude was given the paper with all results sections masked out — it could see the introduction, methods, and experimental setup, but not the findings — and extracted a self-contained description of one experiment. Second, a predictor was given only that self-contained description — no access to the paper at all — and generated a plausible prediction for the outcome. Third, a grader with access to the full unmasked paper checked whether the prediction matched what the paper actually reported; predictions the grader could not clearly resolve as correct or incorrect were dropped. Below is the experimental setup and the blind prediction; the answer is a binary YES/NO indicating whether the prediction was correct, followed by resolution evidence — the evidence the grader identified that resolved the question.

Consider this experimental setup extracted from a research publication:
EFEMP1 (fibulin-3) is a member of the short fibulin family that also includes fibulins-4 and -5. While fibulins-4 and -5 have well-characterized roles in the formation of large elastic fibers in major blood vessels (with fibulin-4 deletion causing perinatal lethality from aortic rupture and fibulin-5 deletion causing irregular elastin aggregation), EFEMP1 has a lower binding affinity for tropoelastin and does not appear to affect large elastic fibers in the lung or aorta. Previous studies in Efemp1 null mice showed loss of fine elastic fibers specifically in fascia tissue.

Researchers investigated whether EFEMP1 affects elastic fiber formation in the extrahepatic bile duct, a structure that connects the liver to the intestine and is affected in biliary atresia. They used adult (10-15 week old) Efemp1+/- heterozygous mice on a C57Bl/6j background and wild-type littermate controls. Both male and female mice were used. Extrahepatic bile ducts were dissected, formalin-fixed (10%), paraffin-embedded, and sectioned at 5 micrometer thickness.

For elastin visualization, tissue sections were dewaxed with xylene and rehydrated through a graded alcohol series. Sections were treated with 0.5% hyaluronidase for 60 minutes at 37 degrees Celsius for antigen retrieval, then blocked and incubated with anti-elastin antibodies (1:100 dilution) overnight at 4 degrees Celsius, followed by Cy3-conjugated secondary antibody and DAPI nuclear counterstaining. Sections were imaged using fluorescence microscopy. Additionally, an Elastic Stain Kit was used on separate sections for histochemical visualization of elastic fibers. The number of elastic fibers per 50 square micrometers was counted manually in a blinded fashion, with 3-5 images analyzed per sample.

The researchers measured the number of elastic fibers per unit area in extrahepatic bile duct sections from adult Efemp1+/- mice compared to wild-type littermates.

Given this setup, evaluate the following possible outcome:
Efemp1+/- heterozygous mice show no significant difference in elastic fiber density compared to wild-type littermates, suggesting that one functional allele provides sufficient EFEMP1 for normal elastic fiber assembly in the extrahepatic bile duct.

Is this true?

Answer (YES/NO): NO